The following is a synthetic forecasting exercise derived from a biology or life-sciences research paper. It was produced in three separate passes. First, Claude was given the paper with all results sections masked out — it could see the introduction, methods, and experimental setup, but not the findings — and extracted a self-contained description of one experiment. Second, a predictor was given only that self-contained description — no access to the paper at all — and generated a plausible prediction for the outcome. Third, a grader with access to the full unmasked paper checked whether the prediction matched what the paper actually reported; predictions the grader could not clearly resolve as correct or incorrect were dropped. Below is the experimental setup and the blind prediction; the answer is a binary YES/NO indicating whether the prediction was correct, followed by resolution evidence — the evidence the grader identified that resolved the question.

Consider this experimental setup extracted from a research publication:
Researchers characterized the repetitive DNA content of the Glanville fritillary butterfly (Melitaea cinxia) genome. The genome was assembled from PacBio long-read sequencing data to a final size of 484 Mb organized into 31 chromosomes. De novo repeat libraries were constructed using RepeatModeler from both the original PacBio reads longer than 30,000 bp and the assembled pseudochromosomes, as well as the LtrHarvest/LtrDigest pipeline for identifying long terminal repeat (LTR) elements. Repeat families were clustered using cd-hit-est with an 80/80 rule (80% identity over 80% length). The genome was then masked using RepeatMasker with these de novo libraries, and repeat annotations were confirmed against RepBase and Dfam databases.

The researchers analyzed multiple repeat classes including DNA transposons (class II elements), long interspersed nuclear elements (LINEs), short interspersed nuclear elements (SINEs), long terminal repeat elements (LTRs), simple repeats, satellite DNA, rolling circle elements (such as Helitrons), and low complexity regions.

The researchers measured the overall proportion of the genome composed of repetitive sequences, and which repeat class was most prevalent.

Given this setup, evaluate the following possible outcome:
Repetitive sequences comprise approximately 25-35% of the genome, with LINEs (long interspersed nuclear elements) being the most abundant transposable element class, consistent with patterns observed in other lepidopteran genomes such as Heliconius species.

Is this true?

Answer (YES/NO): NO